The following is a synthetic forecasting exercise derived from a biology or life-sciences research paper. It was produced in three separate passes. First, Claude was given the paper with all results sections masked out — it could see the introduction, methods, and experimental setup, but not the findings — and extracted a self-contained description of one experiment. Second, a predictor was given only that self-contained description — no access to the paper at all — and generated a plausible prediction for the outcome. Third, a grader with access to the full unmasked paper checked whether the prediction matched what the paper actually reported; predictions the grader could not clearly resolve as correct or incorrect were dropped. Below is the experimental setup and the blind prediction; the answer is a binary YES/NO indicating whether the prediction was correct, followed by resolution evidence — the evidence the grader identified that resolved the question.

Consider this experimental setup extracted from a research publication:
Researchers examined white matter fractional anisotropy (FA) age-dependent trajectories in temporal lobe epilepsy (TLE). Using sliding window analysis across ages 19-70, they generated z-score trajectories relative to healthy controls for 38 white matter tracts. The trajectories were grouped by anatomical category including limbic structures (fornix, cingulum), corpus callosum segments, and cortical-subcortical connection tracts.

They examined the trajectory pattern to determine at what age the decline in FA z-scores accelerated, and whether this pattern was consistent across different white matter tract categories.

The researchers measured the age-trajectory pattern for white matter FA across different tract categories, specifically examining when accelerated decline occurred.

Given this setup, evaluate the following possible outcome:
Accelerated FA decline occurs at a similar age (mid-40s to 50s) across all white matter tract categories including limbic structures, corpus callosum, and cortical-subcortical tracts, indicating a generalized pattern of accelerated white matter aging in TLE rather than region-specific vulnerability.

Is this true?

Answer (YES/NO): NO